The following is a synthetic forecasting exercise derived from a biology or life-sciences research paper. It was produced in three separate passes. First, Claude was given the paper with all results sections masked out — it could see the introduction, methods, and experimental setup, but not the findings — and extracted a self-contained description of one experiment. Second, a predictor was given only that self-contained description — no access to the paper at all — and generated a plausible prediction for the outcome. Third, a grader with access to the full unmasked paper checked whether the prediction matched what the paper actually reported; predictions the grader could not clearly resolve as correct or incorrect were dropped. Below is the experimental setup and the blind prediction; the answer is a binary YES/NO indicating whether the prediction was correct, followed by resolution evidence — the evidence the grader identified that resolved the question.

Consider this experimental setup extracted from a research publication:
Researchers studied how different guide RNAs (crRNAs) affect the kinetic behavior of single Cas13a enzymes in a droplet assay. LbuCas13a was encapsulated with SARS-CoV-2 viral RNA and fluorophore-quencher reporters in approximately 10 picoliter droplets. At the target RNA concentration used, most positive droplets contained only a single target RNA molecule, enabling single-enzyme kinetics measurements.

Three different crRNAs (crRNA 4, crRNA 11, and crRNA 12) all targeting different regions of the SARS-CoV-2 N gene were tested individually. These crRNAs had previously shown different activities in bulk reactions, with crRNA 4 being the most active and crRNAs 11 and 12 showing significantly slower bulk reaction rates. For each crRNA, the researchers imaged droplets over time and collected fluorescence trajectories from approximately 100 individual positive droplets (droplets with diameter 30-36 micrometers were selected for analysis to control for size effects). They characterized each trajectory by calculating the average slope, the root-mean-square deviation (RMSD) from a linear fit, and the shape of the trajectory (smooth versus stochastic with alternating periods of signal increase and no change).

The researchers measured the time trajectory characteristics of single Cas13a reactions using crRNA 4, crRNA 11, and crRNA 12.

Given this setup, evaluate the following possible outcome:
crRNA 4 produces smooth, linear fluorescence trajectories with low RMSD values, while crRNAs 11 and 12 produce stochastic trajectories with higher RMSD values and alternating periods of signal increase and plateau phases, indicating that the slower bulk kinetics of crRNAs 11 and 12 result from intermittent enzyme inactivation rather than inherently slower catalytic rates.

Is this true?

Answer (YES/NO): NO